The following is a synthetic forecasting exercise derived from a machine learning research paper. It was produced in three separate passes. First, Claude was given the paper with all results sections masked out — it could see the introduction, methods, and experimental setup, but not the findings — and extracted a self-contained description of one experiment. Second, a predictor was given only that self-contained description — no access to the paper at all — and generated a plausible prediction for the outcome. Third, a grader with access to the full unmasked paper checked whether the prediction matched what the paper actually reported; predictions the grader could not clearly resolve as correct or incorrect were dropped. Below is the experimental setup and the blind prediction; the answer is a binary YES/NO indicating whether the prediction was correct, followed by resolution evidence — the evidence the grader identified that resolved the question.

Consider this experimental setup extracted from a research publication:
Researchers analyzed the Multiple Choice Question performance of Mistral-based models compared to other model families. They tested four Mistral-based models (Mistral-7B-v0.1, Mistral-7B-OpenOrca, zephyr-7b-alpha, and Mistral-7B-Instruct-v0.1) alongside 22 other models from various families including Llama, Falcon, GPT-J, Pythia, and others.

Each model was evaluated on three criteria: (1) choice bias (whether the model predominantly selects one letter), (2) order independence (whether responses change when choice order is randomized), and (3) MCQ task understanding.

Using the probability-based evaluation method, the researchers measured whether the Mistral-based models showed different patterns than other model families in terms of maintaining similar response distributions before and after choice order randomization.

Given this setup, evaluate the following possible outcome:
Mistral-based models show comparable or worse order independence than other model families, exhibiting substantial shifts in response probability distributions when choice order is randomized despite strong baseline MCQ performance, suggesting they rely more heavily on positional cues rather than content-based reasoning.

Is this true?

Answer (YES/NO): NO